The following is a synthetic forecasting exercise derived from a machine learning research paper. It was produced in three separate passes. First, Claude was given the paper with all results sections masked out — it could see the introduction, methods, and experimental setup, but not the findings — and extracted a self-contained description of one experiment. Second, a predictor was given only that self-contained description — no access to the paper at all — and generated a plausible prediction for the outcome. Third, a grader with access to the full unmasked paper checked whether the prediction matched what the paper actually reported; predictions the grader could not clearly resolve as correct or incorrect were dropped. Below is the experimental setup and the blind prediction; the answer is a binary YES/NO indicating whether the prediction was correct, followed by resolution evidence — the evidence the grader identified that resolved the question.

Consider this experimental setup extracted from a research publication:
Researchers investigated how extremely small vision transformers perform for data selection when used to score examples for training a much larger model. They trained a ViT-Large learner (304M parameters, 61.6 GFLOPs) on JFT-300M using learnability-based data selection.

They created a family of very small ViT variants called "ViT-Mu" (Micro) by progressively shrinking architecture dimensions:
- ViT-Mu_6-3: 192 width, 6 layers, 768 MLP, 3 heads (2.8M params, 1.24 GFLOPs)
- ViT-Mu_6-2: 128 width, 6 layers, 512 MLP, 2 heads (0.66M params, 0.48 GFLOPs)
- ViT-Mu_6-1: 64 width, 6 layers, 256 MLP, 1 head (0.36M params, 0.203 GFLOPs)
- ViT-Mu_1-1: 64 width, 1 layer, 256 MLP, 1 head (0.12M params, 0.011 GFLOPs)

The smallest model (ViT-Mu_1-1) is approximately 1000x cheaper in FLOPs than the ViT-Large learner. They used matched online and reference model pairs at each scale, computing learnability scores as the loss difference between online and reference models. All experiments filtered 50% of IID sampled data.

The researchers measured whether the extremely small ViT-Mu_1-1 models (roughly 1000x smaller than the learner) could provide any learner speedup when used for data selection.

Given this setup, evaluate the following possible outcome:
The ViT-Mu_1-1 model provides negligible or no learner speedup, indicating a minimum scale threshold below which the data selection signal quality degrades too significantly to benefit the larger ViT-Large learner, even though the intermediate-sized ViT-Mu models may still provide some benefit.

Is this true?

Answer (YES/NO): NO